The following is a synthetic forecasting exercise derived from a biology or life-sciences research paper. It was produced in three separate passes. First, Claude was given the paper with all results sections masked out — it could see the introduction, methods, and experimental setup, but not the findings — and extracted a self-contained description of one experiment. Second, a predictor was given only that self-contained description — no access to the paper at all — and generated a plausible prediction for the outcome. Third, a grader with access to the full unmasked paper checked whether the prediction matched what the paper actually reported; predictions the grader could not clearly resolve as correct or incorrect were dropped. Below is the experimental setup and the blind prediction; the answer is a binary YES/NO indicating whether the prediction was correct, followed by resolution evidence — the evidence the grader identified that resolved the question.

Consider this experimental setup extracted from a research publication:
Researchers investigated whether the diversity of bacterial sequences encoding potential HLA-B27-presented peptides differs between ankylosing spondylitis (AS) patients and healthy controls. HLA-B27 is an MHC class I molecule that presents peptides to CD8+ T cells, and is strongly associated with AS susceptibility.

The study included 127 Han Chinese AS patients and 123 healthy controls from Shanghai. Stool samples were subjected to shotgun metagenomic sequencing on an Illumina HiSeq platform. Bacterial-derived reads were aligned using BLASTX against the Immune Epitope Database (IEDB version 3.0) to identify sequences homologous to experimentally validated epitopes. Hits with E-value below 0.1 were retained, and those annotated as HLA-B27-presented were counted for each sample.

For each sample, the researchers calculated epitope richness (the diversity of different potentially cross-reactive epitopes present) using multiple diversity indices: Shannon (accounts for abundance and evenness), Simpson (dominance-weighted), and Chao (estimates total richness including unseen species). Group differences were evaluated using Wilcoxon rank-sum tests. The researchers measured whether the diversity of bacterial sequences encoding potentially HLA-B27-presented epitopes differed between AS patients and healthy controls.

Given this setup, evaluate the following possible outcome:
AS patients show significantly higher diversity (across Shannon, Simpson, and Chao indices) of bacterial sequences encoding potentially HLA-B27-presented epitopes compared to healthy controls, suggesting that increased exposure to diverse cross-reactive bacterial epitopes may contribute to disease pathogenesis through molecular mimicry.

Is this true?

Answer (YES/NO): YES